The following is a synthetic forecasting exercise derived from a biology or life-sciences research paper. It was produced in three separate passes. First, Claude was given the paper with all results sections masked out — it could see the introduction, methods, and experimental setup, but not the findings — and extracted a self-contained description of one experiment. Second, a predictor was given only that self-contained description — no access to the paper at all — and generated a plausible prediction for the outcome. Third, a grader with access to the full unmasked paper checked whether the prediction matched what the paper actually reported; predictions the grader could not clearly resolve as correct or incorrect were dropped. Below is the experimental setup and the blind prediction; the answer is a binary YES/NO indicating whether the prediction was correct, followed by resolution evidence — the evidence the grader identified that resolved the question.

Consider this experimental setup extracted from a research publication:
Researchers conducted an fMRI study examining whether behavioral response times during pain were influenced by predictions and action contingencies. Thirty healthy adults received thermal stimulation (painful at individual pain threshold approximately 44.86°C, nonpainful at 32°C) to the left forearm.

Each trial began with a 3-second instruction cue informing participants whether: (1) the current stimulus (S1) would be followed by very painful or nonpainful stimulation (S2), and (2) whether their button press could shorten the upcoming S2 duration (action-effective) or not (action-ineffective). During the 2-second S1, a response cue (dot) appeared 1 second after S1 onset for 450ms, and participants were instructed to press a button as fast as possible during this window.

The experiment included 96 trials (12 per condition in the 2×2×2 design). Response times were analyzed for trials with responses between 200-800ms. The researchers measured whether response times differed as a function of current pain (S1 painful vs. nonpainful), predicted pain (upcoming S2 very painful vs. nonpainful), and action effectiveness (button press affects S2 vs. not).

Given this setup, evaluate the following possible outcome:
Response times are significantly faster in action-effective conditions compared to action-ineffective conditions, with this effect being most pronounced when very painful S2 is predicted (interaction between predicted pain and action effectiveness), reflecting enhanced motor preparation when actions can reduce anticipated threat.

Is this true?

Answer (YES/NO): NO